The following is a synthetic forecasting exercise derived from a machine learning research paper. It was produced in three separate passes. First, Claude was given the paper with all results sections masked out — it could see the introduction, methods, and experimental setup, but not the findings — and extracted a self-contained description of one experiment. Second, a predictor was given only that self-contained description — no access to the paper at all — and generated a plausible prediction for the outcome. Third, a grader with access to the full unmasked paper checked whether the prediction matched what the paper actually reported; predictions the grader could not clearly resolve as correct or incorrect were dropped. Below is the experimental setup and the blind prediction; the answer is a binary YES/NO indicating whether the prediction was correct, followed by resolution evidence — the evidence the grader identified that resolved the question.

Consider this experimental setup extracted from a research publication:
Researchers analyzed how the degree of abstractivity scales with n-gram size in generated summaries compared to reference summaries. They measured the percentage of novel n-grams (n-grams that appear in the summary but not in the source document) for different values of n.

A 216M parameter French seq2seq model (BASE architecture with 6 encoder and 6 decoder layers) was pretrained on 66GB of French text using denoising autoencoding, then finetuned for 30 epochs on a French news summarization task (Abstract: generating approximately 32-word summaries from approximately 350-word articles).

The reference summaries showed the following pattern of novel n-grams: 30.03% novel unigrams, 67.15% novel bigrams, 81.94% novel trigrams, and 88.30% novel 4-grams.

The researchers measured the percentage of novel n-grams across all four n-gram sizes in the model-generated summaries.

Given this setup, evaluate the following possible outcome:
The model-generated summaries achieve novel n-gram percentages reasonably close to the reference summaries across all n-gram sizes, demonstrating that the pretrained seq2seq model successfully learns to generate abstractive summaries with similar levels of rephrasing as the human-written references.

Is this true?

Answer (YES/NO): NO